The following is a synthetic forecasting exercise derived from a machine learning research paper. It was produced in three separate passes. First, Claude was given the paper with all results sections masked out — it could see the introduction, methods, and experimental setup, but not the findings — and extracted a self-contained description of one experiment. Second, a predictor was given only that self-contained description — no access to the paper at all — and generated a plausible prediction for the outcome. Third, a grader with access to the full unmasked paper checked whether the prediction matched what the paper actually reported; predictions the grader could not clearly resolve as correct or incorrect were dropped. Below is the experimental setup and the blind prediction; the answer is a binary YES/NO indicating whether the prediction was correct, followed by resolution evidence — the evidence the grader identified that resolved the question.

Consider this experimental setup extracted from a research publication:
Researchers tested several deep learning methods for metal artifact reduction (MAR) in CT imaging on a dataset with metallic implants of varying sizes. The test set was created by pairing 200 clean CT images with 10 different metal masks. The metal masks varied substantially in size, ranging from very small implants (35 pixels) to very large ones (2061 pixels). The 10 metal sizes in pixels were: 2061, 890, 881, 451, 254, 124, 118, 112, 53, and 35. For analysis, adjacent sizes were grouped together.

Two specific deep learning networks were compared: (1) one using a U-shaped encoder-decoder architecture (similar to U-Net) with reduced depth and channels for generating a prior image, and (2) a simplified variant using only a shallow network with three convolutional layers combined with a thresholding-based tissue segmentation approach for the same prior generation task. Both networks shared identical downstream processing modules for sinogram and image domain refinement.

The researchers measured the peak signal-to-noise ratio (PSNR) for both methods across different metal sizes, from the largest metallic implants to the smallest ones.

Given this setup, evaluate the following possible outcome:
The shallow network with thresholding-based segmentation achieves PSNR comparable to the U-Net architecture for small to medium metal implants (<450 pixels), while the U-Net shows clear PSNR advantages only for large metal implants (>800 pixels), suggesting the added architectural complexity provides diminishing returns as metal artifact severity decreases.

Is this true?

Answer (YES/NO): NO